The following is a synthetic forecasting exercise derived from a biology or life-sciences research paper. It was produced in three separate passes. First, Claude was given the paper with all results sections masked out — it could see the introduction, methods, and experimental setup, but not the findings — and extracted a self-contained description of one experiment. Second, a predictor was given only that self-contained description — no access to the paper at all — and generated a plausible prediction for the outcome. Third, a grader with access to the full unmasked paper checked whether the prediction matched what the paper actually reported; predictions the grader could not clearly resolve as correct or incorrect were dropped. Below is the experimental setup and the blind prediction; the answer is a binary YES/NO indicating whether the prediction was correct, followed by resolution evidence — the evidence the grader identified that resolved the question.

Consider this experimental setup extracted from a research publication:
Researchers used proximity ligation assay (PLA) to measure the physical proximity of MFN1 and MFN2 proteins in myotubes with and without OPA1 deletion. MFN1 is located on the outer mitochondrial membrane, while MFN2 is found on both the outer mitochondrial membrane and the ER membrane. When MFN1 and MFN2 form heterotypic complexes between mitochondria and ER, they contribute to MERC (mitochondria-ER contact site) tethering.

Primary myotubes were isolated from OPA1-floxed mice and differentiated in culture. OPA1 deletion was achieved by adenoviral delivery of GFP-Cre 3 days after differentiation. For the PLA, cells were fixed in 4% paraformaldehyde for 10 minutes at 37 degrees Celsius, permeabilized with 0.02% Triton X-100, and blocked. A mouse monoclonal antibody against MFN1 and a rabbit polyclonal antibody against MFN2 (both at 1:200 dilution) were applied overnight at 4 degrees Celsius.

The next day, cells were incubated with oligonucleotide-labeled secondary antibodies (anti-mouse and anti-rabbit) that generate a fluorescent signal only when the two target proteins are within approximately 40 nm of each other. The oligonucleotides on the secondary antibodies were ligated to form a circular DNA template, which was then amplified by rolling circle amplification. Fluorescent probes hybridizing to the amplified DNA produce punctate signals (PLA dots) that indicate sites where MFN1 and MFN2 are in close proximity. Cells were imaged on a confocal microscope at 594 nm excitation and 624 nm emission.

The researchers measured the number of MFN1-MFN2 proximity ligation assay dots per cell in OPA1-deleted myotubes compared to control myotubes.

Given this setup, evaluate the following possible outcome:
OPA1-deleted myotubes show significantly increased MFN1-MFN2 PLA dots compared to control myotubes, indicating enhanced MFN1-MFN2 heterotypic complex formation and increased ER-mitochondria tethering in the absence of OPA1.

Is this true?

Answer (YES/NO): YES